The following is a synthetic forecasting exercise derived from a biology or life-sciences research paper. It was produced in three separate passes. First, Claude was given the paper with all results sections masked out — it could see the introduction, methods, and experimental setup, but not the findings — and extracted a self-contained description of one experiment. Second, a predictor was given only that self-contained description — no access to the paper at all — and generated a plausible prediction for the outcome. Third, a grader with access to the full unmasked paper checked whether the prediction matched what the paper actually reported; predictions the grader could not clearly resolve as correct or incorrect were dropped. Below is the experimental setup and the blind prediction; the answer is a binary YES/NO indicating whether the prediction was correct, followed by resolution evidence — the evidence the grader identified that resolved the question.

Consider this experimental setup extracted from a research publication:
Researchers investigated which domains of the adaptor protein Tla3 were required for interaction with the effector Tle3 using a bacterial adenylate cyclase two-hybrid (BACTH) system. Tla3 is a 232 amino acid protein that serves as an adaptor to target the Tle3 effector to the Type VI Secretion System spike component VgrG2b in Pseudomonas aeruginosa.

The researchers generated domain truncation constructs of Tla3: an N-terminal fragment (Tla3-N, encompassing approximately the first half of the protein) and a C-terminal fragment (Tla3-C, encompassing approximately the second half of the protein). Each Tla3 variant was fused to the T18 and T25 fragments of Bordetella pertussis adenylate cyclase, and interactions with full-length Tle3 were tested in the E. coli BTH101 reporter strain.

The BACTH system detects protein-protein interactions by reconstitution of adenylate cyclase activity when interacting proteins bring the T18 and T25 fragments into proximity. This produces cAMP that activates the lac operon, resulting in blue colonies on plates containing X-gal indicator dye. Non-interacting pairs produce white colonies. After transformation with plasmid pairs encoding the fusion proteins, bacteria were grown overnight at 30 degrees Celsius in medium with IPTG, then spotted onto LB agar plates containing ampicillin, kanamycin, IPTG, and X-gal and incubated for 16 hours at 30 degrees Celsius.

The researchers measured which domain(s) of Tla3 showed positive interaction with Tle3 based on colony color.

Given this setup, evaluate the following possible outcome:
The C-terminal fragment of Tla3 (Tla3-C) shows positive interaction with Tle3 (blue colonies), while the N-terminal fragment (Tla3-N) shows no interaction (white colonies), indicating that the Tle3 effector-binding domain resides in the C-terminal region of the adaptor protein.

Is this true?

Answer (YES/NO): NO